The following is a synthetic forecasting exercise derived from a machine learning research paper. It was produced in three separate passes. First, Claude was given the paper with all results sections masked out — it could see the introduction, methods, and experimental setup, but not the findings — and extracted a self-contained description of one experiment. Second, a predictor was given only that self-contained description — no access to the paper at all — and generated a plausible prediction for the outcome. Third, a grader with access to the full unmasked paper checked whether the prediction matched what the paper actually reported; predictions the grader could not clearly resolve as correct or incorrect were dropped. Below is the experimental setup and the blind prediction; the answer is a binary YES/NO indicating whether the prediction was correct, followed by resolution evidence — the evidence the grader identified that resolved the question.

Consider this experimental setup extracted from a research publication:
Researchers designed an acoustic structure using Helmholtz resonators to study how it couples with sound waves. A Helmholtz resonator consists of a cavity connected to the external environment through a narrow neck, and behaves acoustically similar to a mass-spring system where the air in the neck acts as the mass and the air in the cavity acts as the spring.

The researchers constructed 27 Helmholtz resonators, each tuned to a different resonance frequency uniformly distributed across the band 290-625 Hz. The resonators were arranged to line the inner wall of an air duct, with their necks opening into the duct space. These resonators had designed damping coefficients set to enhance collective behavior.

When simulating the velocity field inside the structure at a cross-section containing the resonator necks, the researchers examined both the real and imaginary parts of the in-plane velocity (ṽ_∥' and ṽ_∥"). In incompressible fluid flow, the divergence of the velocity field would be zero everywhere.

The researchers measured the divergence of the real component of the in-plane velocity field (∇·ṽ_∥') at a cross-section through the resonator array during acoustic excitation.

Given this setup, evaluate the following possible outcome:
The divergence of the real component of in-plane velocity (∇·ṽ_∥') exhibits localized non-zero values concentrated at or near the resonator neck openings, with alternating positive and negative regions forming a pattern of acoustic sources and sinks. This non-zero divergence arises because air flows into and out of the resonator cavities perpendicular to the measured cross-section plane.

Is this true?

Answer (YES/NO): NO